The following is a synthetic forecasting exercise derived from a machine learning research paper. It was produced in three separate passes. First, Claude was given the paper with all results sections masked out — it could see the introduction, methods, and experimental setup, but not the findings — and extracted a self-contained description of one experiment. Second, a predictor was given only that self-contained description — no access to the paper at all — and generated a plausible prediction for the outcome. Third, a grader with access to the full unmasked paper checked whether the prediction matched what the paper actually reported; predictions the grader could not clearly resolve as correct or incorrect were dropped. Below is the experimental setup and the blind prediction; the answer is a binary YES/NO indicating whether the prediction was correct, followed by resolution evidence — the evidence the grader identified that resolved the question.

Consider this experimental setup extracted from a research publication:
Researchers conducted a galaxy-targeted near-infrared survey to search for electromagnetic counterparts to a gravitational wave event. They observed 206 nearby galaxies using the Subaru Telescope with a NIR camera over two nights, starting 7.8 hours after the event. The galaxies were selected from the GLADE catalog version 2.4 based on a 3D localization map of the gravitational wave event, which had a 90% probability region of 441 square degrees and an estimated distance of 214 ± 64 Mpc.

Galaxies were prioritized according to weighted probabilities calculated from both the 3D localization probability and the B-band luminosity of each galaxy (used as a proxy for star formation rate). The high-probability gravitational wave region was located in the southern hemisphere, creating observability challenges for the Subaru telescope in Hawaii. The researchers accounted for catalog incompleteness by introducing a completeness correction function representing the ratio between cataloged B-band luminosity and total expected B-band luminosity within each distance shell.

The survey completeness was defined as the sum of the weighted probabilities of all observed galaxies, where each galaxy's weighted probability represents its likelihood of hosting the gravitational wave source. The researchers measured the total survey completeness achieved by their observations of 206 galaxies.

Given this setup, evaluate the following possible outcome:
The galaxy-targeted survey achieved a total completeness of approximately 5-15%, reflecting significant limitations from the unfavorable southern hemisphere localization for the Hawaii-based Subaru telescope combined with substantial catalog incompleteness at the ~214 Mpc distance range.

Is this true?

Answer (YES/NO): NO